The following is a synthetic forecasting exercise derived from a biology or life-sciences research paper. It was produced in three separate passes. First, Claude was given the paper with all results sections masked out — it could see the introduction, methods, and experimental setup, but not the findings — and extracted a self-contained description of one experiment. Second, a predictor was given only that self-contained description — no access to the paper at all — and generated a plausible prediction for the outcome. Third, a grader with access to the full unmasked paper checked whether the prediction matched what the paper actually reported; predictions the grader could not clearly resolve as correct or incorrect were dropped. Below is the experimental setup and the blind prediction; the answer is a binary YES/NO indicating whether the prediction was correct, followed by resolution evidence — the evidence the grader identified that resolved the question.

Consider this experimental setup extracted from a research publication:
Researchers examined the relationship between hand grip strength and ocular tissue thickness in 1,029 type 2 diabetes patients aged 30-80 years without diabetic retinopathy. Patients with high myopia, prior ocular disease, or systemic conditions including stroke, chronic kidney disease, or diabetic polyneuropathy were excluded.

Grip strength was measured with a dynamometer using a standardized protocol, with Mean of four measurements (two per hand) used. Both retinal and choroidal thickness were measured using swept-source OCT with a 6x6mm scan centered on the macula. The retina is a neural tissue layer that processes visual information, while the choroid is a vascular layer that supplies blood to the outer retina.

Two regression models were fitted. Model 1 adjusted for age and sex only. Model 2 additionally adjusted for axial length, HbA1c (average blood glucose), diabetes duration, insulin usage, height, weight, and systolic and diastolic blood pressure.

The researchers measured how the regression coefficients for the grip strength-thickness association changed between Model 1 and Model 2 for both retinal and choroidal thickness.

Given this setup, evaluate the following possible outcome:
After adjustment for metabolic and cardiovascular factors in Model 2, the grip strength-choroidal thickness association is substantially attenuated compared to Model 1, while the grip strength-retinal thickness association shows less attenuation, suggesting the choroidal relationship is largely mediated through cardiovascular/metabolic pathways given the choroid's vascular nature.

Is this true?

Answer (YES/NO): NO